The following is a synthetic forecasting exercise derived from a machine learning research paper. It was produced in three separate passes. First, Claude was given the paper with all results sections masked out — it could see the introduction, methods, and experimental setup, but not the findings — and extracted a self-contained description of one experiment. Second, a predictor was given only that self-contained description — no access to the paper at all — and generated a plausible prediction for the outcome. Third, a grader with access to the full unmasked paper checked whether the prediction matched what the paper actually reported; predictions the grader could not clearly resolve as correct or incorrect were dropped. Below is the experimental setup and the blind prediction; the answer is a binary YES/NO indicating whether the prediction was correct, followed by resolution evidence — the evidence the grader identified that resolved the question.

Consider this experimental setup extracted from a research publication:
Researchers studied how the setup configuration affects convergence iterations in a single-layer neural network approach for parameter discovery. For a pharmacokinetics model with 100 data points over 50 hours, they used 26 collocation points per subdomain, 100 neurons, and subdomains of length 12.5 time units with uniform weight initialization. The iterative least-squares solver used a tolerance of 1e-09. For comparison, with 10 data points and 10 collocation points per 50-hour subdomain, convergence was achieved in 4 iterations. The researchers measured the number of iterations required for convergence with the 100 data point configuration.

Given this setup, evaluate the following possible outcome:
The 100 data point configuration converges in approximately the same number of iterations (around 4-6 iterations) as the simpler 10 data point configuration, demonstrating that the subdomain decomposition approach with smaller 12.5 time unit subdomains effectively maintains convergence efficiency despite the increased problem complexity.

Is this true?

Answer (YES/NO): YES